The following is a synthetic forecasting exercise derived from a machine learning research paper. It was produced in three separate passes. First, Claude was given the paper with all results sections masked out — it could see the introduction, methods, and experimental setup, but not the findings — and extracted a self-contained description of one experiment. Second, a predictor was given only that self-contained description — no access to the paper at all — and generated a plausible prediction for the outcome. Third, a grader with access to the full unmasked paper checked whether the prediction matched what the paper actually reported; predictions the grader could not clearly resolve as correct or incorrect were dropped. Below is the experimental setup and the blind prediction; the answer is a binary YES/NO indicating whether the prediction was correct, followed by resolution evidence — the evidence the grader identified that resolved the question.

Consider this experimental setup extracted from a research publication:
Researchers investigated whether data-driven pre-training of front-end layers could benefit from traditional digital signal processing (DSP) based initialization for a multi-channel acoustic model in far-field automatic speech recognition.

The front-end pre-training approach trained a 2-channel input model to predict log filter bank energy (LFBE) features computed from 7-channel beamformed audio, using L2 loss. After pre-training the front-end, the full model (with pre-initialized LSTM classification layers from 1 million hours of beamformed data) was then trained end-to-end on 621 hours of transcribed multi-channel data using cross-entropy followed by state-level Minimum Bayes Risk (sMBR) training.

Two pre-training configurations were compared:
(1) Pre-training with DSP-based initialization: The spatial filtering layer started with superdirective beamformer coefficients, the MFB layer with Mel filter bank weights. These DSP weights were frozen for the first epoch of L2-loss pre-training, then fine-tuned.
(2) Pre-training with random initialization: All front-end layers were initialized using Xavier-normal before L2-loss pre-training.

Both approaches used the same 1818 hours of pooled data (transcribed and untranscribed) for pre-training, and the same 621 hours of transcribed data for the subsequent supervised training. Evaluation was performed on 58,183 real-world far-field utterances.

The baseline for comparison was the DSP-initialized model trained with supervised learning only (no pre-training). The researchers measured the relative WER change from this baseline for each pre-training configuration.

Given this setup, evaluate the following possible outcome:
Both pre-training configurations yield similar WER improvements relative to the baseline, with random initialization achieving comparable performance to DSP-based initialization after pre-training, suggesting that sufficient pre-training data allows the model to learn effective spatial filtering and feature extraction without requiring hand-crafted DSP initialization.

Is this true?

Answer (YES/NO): NO